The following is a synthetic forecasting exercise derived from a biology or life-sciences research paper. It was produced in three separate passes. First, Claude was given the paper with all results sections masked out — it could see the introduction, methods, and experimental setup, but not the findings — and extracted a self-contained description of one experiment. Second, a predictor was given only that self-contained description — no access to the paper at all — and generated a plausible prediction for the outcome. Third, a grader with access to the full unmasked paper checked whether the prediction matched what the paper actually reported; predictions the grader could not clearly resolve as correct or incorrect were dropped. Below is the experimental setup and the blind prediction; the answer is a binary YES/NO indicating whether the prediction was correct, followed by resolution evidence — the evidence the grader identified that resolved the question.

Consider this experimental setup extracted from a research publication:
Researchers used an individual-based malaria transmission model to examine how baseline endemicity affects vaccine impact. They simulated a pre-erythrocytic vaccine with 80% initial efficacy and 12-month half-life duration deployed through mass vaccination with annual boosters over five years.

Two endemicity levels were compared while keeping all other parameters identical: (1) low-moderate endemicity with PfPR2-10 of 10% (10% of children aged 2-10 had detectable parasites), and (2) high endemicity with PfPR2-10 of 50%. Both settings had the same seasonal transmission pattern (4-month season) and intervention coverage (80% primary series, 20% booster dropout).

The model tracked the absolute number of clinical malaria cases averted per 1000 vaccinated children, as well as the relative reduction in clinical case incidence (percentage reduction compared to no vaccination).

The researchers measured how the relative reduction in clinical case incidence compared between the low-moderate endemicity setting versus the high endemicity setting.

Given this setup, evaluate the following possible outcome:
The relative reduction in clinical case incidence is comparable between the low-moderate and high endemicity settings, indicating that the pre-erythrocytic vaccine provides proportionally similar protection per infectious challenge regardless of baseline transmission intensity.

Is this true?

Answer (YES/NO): NO